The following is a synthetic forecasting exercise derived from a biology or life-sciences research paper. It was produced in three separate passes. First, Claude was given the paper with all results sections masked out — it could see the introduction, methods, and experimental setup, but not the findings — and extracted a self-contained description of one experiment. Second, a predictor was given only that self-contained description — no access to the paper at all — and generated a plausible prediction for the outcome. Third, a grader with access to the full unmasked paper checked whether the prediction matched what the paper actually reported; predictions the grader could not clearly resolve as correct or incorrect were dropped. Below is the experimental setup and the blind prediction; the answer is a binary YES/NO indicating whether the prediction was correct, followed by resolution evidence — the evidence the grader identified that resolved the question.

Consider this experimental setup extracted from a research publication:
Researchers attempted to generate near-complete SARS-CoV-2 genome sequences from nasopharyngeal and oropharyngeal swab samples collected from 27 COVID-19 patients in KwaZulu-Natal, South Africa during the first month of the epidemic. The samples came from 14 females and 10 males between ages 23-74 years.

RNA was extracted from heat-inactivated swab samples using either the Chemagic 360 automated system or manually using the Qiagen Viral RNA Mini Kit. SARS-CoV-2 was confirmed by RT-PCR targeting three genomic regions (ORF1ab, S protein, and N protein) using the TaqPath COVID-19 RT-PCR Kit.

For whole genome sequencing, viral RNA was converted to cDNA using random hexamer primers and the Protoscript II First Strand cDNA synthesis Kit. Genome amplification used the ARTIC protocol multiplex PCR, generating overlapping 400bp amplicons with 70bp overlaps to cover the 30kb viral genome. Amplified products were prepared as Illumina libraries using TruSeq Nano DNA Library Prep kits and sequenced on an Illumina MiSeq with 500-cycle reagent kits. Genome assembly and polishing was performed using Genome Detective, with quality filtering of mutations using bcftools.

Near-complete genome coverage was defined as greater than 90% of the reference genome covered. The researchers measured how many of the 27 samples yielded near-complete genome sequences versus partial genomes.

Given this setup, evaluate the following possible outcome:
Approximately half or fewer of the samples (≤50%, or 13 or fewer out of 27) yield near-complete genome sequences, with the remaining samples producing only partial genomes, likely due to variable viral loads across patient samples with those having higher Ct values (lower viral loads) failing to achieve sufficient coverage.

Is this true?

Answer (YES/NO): NO